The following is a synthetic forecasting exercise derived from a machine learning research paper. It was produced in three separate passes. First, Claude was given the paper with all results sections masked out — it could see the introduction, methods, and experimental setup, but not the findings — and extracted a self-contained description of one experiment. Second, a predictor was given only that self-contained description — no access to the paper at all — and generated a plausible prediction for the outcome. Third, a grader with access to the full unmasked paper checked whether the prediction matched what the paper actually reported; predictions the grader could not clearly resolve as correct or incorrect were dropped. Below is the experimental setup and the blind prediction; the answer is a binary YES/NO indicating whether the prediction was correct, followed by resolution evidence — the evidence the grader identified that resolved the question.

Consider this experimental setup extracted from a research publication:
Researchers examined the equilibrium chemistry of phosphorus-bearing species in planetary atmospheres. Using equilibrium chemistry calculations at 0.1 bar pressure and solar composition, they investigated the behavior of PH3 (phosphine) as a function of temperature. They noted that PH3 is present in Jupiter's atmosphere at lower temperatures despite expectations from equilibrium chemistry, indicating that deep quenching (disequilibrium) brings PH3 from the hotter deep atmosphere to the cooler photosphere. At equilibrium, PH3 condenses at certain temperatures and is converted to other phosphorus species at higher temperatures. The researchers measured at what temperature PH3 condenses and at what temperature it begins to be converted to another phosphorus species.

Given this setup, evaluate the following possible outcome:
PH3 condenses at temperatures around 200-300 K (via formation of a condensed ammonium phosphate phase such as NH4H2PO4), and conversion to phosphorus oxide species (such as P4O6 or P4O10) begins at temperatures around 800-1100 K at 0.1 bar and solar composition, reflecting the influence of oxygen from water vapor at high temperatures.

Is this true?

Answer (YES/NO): NO